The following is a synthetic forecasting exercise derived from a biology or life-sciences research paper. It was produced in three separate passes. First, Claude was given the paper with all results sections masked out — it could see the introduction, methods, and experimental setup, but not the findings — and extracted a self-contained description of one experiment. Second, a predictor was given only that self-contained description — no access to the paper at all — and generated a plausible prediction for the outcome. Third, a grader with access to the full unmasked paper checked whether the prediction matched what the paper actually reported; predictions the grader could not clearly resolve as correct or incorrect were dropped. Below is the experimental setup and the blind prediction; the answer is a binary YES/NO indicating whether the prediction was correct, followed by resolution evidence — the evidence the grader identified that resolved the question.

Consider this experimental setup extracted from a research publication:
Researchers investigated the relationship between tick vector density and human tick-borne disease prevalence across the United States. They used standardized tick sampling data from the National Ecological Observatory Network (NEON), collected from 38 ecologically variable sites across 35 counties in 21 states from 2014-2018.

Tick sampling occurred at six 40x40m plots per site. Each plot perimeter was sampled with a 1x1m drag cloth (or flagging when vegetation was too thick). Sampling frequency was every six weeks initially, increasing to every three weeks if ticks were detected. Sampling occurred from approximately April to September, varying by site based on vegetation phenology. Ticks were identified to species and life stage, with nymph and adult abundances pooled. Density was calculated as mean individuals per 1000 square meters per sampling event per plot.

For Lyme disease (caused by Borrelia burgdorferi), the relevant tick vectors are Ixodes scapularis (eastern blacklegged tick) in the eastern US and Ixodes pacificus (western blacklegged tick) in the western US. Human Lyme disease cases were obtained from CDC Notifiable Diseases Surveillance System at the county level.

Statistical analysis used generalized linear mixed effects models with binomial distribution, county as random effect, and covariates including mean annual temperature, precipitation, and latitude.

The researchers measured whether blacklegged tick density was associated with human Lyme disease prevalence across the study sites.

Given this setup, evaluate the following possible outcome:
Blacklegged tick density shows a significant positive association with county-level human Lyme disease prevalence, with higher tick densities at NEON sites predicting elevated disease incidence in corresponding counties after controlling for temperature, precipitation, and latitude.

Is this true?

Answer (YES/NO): YES